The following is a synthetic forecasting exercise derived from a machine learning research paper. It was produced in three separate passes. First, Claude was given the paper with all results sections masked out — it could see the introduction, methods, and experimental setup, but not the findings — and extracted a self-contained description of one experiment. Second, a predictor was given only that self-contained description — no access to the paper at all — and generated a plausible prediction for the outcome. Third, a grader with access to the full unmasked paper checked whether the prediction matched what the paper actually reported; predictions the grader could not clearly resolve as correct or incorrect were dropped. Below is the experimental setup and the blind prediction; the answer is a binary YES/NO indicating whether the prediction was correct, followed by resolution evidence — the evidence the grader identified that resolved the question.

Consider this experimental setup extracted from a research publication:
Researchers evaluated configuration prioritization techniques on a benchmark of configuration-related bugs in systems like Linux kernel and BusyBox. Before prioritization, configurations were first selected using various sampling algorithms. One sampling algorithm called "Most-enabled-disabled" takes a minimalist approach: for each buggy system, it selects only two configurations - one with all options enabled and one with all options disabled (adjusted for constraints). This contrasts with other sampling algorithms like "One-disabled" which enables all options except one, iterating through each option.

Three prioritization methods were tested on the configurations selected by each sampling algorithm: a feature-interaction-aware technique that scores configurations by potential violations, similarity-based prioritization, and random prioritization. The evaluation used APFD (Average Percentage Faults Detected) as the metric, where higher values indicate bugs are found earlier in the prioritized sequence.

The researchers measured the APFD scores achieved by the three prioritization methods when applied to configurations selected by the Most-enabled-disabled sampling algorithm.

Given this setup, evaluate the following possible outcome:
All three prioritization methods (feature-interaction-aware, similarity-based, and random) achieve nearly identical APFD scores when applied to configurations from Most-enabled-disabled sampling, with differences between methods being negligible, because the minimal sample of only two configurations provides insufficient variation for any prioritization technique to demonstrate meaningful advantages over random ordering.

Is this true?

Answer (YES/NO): YES